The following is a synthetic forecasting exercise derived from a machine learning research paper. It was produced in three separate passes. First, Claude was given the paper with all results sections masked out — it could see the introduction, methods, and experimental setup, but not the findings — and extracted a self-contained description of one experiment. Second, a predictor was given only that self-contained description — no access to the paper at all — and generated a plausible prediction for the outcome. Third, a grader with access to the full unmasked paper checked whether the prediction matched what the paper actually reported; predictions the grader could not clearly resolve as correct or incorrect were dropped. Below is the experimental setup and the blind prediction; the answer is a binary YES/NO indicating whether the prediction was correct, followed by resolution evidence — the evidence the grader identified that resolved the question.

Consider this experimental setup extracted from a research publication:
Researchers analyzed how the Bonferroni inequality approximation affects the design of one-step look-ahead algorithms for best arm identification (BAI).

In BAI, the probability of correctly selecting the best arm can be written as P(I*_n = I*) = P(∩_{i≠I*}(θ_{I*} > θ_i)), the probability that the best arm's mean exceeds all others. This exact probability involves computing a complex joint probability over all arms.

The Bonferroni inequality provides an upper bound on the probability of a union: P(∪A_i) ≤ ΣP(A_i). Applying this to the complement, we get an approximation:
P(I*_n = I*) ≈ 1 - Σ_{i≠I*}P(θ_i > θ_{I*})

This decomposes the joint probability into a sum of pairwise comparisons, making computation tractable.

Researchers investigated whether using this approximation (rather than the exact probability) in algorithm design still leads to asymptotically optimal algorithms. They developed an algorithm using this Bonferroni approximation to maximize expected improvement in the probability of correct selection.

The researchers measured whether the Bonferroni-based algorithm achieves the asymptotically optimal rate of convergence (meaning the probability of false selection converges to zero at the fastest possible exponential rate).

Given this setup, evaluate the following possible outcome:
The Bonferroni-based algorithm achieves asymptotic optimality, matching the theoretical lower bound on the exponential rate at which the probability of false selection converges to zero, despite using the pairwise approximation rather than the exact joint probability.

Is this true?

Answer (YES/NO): YES